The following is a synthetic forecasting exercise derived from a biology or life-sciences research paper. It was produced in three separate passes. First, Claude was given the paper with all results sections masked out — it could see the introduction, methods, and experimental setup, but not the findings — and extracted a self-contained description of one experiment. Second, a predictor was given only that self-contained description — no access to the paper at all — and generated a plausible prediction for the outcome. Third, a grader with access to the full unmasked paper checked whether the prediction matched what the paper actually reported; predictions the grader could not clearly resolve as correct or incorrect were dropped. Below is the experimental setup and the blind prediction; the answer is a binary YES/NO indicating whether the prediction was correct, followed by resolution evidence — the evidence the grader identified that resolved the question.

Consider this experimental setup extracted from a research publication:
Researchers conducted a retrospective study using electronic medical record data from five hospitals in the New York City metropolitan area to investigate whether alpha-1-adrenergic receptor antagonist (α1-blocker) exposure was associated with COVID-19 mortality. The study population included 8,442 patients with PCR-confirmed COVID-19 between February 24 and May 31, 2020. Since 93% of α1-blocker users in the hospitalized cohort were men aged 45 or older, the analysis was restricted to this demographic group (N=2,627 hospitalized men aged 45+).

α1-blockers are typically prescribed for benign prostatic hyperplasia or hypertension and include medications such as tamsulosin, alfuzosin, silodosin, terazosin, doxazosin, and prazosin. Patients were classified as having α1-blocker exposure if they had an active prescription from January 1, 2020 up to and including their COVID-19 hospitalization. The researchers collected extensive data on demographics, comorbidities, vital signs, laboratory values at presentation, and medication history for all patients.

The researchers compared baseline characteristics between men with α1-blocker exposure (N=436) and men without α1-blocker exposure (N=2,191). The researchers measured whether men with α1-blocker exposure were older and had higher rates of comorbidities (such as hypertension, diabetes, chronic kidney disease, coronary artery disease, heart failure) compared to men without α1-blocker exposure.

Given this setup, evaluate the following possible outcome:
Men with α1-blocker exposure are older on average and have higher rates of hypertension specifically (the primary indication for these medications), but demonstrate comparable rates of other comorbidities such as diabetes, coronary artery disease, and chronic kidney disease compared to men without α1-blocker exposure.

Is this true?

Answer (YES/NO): NO